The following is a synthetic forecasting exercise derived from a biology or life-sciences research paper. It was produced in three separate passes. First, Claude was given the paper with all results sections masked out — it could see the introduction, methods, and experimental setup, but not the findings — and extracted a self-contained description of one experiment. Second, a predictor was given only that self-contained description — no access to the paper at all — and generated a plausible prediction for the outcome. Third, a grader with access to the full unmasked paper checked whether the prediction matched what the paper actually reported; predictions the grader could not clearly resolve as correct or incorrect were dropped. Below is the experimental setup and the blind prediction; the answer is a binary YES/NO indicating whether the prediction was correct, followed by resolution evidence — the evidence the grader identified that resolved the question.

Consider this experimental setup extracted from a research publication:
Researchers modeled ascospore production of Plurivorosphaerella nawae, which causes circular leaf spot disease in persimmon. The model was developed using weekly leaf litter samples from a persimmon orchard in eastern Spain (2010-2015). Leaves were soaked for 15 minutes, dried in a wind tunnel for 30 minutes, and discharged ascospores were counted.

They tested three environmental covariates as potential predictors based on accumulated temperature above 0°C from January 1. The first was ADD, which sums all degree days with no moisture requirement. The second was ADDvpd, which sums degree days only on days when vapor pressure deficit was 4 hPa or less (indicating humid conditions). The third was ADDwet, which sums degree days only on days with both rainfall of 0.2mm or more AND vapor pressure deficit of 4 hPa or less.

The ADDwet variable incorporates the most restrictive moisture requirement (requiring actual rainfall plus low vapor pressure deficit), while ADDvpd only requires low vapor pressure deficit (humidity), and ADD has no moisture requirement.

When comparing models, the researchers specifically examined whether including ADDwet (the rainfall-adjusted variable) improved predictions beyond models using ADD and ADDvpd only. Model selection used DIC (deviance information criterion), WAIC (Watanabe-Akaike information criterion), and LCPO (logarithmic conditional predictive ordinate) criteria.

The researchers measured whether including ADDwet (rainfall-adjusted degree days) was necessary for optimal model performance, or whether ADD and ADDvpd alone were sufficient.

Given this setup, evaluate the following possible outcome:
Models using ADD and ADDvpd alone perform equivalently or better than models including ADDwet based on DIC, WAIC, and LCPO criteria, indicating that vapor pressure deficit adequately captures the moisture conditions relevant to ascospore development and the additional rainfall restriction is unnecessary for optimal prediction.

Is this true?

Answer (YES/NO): YES